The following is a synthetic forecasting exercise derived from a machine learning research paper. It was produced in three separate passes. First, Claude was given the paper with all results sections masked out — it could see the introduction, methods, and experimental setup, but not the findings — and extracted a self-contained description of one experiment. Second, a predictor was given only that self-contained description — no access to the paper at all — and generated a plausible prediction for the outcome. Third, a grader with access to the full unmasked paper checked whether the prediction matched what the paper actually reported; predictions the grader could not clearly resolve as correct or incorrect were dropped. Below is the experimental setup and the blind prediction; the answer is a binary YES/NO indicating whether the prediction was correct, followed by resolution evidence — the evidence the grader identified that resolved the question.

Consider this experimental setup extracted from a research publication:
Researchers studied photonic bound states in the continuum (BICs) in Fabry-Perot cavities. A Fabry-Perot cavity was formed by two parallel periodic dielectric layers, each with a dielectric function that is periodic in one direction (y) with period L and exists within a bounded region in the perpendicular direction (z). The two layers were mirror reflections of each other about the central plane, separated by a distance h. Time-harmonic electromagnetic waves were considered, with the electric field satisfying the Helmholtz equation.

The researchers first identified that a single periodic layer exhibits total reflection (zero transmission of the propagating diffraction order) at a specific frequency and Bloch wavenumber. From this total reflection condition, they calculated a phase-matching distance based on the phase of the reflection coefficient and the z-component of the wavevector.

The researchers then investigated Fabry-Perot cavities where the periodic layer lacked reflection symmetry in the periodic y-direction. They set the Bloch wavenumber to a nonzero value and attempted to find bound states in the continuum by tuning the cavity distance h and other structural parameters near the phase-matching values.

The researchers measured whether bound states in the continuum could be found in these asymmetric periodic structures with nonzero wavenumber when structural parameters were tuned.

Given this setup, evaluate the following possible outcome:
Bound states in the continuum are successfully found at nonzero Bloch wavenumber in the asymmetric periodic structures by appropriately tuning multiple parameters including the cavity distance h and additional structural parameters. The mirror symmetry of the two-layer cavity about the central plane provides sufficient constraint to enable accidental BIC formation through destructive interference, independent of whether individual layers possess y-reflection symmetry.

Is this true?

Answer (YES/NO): NO